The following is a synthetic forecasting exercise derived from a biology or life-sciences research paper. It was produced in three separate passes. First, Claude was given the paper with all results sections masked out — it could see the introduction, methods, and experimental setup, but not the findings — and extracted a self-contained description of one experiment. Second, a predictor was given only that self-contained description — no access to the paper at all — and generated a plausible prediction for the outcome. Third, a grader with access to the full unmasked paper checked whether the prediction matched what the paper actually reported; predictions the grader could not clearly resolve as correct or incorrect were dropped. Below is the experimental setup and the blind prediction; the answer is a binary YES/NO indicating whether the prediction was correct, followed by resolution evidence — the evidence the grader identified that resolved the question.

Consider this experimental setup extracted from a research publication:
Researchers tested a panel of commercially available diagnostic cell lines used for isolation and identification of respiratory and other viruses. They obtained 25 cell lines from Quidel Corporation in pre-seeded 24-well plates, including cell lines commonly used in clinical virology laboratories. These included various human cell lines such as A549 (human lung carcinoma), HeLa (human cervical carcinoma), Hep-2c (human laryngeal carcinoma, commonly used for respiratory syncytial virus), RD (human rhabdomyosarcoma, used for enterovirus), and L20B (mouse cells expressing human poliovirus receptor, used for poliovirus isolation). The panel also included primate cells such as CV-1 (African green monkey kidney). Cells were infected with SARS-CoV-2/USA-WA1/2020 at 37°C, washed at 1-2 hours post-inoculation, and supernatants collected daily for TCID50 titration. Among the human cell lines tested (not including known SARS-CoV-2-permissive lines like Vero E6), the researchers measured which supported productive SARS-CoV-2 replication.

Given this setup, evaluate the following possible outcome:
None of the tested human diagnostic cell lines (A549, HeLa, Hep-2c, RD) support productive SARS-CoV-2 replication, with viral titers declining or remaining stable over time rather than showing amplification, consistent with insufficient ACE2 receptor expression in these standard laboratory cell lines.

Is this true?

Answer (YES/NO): YES